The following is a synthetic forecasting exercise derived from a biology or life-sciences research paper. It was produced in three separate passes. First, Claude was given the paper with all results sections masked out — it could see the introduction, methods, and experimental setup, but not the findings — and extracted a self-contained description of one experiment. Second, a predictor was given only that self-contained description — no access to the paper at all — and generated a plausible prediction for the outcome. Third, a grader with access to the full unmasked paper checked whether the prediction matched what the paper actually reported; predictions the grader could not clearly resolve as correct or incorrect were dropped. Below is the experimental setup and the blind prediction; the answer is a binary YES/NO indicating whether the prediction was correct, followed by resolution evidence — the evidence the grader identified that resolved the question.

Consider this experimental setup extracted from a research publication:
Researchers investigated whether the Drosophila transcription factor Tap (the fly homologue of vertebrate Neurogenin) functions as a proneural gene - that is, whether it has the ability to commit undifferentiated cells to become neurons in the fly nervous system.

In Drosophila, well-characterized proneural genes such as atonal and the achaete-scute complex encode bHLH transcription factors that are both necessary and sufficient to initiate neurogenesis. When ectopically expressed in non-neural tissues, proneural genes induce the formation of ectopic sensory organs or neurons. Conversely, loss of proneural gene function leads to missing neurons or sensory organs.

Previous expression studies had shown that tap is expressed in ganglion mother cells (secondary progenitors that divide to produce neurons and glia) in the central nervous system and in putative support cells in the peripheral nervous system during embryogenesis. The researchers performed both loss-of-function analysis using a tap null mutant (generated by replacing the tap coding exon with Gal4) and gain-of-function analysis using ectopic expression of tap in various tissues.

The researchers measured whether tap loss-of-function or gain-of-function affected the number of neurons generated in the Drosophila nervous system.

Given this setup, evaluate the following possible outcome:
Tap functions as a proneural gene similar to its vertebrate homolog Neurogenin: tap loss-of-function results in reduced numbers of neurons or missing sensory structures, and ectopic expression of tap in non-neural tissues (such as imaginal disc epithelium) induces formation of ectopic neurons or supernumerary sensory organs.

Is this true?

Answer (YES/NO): NO